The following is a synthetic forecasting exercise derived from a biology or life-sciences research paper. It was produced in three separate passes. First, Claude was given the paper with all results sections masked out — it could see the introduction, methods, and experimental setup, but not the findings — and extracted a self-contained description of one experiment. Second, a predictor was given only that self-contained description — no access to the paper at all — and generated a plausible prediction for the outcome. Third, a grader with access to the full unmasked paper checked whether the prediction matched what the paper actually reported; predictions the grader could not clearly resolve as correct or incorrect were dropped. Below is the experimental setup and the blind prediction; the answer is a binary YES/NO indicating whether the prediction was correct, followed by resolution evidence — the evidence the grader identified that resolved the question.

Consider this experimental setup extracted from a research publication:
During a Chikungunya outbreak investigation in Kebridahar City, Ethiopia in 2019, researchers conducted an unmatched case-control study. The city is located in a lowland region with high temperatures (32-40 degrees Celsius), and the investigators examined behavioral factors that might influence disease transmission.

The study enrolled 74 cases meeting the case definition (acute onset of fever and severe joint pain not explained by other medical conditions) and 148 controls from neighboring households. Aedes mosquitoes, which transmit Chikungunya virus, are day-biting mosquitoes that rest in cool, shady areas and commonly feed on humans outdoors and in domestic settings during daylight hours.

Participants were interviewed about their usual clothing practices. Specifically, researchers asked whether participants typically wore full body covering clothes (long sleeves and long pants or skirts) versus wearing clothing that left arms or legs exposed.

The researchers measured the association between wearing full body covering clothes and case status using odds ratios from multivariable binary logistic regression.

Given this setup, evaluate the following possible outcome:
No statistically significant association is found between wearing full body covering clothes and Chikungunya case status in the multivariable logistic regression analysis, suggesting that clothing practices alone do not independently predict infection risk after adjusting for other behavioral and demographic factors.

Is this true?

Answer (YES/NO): NO